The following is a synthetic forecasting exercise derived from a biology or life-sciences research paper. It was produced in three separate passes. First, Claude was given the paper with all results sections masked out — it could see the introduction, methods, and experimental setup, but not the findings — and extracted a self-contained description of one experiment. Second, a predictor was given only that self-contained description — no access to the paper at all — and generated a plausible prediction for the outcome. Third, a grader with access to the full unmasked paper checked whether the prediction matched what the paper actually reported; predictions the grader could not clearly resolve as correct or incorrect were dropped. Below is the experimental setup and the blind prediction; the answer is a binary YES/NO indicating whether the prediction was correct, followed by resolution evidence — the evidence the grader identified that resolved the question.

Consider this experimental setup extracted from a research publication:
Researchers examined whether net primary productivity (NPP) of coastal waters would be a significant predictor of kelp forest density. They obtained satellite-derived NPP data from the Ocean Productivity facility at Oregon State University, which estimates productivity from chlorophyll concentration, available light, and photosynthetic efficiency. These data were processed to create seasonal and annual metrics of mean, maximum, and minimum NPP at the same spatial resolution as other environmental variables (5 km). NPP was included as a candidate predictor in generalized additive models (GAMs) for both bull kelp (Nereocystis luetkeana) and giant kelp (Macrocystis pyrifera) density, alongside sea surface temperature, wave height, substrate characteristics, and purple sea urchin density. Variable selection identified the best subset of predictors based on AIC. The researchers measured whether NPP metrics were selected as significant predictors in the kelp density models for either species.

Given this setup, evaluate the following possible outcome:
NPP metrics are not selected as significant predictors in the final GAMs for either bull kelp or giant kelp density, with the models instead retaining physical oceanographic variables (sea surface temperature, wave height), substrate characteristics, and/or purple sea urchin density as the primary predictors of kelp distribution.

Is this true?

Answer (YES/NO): NO